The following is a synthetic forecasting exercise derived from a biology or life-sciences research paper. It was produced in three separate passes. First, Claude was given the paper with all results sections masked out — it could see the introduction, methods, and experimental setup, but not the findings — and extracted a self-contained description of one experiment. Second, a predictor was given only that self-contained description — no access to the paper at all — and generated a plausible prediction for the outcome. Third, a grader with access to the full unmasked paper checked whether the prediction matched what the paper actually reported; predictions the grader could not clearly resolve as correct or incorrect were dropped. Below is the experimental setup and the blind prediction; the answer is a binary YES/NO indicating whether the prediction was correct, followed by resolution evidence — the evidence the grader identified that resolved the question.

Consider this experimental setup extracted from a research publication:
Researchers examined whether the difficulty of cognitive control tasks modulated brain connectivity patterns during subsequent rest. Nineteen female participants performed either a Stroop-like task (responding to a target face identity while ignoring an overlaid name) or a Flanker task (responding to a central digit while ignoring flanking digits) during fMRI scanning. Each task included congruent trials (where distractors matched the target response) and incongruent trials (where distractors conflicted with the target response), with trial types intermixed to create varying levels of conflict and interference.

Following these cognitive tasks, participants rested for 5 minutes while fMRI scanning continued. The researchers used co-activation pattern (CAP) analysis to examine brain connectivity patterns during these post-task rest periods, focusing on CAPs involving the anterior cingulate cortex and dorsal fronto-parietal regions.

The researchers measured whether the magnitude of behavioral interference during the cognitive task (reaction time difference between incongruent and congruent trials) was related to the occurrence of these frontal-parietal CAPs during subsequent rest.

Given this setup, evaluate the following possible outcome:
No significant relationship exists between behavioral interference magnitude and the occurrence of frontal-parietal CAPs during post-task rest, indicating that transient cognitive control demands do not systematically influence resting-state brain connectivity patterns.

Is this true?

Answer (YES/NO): NO